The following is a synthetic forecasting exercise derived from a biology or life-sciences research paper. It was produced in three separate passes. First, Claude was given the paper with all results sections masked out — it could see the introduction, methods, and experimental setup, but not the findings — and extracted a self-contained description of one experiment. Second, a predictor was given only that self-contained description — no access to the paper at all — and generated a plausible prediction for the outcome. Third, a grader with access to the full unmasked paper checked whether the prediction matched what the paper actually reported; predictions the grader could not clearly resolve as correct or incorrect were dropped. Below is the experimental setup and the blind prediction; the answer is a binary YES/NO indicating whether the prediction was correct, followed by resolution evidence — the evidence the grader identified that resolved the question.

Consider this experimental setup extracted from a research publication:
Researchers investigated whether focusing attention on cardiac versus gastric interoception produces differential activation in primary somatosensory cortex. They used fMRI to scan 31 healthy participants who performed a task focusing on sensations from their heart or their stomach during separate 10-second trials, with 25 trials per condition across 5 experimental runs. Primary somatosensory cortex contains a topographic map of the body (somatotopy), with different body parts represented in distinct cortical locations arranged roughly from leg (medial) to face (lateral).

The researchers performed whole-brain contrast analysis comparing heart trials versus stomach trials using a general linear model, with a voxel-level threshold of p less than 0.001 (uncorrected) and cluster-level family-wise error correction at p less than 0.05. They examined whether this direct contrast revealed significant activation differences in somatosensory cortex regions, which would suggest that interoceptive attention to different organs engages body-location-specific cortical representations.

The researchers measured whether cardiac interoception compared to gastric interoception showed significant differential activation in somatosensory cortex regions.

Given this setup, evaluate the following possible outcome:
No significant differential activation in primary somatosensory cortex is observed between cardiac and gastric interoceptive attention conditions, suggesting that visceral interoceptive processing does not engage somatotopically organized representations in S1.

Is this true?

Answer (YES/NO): NO